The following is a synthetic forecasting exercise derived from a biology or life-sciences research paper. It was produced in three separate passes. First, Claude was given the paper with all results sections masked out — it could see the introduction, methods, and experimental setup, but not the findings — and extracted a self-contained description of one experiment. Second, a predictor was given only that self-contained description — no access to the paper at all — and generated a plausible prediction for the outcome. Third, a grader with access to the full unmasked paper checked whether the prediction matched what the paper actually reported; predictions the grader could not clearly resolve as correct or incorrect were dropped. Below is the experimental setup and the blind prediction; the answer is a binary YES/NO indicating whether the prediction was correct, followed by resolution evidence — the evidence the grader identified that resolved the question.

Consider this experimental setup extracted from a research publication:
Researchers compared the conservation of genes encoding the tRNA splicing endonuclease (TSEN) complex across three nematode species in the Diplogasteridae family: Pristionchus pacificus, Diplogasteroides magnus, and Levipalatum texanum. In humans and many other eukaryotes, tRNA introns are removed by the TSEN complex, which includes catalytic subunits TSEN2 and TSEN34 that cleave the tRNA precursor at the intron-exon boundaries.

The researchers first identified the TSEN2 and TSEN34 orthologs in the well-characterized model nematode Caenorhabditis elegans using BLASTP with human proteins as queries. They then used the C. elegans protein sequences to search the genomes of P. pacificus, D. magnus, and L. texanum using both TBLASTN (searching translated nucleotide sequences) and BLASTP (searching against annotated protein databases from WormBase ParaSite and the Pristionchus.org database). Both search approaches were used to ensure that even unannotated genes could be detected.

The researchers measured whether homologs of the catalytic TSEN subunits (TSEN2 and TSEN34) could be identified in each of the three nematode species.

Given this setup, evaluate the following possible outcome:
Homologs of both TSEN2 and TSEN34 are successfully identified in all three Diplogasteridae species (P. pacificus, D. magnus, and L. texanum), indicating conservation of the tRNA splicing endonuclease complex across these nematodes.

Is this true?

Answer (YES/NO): NO